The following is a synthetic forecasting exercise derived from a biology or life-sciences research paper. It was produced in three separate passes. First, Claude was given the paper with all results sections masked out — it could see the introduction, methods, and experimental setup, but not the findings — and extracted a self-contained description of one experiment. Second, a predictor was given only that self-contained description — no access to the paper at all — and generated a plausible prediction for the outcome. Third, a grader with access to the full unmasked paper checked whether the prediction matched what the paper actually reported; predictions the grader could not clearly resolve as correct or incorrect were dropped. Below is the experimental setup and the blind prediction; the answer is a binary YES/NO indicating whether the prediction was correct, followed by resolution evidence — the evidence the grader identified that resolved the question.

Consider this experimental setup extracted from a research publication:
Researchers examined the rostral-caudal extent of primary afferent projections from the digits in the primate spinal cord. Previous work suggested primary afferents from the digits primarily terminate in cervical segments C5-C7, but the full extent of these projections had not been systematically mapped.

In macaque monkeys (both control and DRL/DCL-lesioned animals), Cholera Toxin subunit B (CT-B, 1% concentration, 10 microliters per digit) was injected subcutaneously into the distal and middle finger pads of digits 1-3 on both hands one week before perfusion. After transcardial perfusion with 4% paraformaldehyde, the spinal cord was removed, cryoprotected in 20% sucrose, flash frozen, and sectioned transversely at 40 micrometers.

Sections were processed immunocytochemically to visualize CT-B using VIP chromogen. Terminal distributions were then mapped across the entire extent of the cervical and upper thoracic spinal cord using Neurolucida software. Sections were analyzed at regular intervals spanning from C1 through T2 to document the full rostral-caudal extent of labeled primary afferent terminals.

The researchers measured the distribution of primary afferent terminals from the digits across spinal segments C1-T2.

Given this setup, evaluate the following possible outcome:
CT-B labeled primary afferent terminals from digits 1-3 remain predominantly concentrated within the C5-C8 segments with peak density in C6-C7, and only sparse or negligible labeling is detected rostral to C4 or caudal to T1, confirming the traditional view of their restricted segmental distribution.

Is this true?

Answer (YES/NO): NO